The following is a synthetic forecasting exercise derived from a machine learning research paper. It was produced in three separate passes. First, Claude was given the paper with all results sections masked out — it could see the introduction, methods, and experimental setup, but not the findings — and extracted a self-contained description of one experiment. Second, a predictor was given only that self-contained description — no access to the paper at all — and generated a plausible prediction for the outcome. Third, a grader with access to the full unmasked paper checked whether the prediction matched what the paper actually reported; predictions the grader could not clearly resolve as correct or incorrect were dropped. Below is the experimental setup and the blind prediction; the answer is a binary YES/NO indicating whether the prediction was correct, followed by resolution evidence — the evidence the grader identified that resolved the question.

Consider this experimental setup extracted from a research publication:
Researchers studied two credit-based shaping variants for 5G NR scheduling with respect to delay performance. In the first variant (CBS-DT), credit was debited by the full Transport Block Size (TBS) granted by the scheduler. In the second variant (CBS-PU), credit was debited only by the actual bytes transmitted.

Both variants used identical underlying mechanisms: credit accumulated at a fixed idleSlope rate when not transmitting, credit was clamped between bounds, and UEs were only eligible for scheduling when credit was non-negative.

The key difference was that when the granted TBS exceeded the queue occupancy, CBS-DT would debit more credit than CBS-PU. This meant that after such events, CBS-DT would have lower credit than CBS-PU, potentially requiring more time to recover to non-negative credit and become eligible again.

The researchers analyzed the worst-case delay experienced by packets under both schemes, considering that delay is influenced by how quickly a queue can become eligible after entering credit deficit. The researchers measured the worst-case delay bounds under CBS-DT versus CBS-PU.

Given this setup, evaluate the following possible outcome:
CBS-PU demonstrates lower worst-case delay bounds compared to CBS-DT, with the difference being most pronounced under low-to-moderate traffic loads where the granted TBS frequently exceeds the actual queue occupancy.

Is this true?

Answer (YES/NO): YES